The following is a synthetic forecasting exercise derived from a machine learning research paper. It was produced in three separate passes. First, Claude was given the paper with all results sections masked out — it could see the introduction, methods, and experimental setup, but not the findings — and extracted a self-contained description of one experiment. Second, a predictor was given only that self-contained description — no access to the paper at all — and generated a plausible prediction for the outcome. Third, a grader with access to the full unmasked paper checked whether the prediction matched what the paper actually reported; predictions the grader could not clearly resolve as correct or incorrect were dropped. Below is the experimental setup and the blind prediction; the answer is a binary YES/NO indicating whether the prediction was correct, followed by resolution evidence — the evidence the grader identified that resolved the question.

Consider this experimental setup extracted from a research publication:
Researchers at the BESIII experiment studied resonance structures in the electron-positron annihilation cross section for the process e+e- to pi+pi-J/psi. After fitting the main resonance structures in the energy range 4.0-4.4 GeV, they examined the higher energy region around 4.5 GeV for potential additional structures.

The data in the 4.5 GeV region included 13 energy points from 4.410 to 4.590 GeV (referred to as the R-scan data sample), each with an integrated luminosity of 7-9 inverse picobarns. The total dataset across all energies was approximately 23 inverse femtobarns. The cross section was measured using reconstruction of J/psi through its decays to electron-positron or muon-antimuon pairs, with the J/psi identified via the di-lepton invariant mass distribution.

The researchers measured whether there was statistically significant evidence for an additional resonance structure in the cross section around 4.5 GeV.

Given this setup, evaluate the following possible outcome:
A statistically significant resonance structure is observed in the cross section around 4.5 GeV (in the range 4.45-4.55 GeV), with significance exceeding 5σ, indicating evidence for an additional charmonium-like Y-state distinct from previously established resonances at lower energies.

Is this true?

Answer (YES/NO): NO